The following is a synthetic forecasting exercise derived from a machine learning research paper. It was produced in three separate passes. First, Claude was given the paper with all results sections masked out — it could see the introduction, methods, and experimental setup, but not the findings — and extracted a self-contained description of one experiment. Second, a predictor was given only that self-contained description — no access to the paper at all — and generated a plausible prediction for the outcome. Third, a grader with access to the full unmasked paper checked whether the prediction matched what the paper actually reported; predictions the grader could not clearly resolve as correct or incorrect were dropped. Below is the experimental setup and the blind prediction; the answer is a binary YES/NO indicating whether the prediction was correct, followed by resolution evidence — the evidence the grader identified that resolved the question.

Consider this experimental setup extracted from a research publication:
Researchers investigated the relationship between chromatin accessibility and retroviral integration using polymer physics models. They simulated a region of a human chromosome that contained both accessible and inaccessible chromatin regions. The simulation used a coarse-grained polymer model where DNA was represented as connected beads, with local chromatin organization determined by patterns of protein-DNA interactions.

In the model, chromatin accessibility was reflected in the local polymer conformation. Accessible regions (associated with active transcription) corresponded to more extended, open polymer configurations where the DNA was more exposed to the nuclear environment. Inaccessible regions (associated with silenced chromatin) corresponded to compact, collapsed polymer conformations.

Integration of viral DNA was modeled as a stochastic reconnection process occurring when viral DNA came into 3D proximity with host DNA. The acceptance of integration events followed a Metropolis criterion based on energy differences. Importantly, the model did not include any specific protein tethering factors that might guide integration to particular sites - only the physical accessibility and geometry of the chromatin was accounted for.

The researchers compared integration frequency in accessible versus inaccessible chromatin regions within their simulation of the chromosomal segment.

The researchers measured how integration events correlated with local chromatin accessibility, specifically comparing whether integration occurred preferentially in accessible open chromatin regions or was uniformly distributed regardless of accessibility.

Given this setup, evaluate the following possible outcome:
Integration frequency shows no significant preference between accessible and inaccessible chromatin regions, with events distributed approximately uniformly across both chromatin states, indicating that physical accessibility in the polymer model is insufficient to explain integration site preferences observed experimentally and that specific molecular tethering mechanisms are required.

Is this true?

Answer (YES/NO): NO